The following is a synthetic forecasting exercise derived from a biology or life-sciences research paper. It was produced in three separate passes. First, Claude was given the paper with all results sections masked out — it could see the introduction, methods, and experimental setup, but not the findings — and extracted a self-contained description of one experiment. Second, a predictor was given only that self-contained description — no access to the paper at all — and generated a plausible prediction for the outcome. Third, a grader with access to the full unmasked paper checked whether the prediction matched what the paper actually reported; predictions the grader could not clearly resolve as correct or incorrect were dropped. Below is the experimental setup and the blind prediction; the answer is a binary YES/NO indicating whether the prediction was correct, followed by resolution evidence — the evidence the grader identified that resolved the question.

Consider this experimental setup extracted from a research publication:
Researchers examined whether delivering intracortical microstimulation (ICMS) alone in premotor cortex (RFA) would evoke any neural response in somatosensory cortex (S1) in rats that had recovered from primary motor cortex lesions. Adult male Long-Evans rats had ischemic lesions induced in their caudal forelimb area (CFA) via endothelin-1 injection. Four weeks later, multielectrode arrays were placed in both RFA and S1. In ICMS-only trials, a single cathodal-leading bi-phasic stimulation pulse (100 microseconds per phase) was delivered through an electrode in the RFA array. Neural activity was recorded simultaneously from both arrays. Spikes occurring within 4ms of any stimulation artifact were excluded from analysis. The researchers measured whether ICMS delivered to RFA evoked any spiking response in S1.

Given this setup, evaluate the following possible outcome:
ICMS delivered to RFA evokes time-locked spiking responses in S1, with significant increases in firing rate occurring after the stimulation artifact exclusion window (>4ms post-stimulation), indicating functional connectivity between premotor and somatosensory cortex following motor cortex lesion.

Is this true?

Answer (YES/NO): NO